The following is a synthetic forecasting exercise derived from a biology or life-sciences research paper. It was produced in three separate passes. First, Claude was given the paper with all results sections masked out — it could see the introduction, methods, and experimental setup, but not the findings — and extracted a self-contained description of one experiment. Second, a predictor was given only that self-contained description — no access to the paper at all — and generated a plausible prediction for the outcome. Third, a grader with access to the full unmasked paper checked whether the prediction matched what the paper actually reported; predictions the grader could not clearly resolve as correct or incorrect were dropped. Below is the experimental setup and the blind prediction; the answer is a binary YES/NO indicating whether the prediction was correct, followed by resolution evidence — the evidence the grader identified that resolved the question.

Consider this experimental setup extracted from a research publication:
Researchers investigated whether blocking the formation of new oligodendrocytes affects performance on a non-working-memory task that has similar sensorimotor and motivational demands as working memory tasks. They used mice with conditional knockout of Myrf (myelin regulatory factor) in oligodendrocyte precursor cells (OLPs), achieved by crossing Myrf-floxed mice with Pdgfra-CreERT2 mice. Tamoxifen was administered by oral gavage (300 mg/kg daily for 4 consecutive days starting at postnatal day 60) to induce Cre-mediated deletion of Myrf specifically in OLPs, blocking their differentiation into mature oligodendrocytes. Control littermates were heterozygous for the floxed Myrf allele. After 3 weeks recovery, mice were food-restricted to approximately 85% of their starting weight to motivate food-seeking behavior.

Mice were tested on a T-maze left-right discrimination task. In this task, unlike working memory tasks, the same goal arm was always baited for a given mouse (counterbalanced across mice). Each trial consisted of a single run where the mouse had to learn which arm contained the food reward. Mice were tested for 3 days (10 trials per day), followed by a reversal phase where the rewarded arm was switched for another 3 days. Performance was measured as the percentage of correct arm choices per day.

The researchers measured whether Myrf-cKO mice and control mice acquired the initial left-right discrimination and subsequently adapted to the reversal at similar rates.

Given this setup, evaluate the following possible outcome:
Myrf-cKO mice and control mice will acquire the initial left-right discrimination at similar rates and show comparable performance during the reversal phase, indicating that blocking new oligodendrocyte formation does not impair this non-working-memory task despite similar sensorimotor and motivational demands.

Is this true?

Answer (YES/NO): YES